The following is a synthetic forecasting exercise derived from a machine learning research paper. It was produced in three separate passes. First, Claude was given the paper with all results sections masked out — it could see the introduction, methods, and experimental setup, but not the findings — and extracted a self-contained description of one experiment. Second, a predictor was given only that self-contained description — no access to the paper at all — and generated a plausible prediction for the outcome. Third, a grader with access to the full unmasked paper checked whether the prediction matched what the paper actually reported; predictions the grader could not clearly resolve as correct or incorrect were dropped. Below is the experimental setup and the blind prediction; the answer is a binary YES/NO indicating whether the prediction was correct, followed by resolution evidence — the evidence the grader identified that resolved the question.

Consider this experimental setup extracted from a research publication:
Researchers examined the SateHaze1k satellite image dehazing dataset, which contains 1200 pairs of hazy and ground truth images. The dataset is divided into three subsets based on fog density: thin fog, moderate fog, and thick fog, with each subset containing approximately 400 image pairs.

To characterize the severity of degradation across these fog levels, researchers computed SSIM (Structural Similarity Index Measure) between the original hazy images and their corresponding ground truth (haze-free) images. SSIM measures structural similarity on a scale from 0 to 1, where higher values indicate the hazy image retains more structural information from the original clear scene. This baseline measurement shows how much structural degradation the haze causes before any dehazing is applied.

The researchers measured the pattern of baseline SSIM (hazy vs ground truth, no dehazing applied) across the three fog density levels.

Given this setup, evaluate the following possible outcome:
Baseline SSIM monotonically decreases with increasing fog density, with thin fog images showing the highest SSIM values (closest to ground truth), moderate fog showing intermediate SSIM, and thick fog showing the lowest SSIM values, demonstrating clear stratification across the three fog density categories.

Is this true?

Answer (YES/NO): NO